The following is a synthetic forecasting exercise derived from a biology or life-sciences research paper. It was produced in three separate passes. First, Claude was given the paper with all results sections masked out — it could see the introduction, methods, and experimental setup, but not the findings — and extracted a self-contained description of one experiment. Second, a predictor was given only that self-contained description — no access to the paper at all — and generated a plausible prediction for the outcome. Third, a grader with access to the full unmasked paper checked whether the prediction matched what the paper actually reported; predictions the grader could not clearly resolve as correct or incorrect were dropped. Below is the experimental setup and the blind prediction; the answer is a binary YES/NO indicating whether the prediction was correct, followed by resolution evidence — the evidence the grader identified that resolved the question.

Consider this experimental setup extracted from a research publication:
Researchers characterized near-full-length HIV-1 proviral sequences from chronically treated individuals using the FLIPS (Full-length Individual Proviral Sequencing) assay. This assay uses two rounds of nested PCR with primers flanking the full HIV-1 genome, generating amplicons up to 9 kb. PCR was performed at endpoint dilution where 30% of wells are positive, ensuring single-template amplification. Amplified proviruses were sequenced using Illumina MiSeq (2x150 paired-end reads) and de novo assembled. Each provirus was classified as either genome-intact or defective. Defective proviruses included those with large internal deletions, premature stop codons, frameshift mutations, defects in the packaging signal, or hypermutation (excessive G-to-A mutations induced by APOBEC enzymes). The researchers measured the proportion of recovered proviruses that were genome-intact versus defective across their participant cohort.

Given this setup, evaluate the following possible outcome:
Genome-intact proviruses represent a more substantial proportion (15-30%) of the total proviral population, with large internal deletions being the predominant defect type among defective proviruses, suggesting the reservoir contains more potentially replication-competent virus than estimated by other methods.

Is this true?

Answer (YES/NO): NO